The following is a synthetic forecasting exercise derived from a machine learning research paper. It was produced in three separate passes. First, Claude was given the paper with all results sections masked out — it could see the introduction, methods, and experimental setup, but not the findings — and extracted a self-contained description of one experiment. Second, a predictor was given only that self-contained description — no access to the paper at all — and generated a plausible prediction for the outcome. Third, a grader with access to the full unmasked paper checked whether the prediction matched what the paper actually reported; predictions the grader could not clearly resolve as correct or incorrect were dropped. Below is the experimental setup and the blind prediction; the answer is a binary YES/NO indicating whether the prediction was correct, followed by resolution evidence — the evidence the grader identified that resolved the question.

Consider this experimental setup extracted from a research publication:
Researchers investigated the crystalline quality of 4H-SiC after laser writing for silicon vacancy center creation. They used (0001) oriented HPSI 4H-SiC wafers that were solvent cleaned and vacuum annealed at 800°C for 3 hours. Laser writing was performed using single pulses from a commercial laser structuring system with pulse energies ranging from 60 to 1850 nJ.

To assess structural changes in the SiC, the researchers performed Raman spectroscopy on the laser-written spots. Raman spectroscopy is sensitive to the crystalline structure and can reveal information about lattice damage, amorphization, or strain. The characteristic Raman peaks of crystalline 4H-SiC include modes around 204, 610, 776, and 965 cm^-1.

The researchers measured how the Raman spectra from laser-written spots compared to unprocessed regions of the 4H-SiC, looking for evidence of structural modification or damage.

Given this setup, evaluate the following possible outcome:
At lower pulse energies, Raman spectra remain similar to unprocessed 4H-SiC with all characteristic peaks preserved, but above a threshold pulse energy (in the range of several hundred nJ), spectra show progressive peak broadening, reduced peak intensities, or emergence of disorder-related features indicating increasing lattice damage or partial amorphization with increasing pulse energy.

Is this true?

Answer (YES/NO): NO